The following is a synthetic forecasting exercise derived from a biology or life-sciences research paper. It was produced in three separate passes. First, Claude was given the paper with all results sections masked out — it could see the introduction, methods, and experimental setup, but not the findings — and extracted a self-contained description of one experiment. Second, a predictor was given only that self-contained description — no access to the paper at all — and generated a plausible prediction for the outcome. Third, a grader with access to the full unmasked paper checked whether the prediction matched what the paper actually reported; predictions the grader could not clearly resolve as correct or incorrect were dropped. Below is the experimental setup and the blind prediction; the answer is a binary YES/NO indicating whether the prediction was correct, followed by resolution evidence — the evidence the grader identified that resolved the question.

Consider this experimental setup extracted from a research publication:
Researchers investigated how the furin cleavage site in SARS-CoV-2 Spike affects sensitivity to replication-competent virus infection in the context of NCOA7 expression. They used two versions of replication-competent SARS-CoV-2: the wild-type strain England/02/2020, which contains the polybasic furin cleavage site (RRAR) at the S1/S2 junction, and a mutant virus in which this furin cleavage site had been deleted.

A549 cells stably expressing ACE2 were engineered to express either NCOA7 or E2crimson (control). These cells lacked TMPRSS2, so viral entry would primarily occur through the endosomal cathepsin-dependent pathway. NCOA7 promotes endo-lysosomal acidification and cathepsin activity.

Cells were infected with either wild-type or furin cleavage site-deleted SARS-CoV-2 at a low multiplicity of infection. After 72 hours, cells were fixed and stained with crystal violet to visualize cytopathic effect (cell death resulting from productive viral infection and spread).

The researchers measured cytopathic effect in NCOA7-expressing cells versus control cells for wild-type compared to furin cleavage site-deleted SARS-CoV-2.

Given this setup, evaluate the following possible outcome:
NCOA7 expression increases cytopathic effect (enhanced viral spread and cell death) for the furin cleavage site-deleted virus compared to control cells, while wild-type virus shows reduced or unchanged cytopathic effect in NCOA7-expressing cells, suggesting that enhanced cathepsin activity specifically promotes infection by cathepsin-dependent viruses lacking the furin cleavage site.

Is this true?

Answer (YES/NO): NO